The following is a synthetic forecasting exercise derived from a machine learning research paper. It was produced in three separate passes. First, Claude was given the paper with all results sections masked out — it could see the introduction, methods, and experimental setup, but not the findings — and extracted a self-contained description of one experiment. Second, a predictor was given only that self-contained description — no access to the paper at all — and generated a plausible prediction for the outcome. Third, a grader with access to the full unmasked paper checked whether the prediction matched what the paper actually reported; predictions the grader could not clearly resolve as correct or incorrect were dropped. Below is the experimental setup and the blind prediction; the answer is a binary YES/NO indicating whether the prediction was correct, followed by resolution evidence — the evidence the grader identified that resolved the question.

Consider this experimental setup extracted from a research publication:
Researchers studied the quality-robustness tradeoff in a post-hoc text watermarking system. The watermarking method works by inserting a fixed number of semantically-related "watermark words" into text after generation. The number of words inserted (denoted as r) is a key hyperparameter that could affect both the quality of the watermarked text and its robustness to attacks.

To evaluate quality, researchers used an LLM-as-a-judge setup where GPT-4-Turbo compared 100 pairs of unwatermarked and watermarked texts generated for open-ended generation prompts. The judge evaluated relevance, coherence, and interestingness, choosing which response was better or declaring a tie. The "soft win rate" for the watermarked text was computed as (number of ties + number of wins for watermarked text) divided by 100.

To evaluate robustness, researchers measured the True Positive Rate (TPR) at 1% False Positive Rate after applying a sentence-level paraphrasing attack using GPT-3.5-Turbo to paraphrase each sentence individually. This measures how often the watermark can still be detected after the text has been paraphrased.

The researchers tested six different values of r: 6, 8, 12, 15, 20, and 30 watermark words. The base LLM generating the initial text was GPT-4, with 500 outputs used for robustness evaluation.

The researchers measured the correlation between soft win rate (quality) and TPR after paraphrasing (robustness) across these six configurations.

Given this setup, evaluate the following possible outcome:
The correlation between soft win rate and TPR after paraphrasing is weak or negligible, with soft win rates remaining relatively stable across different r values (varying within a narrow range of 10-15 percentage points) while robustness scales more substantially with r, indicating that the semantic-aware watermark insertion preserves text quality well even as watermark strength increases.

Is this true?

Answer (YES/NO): NO